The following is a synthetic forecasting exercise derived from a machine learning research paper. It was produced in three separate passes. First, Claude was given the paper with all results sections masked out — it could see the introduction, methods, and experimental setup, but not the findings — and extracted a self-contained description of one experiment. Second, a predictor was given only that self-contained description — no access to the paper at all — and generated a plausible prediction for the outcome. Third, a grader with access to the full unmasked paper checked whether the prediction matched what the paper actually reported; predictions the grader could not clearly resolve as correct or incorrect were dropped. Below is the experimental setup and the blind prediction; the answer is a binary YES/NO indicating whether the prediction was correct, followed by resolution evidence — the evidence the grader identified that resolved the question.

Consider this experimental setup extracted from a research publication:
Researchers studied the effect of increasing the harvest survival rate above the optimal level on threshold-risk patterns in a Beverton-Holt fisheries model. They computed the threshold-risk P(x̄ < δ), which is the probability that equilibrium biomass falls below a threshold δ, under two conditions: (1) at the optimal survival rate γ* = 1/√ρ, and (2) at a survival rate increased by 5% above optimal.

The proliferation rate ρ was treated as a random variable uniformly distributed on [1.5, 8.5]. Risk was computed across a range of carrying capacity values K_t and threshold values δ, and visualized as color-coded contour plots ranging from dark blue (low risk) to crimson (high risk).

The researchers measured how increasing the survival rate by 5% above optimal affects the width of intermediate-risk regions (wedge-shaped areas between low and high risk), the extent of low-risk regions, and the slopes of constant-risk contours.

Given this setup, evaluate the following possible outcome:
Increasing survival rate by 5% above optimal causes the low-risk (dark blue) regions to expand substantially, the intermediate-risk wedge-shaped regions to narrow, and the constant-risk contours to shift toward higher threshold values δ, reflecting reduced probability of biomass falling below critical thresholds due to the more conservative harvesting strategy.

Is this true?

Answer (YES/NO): NO